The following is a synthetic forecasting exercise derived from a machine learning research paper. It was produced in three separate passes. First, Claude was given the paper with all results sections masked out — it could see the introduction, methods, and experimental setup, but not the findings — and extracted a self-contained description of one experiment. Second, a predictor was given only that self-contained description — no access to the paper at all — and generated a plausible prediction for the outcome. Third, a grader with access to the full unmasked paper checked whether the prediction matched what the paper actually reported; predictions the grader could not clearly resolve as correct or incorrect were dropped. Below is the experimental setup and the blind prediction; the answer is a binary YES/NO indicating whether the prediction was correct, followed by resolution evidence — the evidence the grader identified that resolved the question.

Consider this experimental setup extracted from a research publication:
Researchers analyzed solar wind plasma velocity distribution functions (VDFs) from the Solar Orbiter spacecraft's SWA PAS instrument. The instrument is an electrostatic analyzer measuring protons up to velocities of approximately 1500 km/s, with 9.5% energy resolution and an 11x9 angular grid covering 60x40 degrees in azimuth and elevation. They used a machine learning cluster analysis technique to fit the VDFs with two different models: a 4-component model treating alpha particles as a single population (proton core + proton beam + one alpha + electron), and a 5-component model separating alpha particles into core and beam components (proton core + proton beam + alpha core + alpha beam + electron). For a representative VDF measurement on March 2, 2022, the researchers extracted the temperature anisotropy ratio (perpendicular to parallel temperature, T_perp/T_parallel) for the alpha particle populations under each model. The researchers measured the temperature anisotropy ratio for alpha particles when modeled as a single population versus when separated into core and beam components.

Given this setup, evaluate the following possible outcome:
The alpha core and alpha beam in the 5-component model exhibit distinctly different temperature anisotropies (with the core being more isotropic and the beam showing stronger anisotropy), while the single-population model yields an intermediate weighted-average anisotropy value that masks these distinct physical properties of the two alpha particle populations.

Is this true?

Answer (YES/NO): NO